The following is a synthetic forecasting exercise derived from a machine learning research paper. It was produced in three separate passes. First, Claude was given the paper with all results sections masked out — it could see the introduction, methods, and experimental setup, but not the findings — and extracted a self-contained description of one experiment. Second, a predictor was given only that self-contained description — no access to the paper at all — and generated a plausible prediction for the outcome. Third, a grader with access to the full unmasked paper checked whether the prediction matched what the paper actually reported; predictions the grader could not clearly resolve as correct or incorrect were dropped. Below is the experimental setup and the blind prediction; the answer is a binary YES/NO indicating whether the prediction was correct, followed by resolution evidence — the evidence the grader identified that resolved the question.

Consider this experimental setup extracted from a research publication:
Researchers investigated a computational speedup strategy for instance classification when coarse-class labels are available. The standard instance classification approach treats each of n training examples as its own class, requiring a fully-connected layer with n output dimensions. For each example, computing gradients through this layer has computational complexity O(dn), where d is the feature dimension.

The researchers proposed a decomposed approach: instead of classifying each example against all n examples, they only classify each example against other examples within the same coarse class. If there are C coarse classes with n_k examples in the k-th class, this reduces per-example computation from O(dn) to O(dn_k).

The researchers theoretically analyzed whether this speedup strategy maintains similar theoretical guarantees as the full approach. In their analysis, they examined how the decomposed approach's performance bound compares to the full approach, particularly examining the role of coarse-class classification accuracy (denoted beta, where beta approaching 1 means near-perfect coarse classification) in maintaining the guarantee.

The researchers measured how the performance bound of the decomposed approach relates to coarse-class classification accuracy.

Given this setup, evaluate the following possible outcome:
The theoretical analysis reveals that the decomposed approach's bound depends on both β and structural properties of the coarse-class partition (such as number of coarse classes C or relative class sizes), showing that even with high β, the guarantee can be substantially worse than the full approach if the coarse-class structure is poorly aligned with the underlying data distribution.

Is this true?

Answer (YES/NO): NO